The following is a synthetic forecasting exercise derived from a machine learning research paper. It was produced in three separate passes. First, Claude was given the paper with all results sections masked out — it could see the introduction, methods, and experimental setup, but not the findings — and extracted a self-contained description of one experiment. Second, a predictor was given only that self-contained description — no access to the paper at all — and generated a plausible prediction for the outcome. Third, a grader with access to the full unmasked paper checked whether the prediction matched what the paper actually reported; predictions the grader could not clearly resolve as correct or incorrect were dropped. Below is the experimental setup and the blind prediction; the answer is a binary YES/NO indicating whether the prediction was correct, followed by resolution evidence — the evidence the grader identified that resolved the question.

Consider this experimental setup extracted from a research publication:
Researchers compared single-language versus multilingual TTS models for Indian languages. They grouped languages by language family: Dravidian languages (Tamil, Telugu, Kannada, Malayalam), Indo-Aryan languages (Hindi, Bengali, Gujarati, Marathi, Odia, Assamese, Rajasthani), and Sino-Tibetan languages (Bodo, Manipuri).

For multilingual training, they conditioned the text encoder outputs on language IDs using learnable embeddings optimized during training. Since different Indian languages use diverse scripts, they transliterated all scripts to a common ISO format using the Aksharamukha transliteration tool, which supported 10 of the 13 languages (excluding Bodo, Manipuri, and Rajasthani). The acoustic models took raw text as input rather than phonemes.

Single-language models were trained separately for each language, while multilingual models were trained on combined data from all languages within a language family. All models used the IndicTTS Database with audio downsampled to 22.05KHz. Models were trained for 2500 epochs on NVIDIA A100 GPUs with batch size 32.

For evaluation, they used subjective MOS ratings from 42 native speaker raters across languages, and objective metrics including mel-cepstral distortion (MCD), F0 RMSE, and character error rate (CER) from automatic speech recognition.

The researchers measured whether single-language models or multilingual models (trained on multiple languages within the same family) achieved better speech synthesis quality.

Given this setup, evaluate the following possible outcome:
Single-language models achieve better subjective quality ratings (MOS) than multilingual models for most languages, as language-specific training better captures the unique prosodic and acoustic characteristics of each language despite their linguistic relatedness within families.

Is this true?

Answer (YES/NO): YES